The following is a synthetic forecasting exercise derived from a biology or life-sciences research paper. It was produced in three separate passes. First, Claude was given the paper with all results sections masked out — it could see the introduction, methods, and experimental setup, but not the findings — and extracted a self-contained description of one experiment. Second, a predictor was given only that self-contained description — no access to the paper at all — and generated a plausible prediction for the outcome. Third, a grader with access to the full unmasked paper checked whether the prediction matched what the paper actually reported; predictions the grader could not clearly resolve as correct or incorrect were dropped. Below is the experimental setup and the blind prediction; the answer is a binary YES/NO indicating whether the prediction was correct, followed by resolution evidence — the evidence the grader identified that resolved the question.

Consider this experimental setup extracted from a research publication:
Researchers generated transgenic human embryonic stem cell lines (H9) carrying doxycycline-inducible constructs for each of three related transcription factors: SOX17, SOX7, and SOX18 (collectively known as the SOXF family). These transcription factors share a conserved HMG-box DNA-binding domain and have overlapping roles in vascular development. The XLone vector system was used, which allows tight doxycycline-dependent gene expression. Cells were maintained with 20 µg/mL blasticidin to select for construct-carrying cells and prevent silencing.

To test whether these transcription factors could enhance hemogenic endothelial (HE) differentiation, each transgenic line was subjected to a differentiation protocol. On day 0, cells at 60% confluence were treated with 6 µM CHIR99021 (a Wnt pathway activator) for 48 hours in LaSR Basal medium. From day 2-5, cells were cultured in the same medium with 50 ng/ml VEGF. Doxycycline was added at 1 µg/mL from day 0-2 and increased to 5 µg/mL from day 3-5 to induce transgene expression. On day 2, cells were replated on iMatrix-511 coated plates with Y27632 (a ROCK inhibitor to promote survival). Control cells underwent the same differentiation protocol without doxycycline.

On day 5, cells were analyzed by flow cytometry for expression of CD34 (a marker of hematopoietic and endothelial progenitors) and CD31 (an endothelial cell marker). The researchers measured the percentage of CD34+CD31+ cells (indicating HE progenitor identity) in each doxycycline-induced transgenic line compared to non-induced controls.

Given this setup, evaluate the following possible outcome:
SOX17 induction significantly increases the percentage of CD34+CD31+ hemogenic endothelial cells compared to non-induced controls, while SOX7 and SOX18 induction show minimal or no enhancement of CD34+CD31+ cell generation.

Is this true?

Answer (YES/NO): NO